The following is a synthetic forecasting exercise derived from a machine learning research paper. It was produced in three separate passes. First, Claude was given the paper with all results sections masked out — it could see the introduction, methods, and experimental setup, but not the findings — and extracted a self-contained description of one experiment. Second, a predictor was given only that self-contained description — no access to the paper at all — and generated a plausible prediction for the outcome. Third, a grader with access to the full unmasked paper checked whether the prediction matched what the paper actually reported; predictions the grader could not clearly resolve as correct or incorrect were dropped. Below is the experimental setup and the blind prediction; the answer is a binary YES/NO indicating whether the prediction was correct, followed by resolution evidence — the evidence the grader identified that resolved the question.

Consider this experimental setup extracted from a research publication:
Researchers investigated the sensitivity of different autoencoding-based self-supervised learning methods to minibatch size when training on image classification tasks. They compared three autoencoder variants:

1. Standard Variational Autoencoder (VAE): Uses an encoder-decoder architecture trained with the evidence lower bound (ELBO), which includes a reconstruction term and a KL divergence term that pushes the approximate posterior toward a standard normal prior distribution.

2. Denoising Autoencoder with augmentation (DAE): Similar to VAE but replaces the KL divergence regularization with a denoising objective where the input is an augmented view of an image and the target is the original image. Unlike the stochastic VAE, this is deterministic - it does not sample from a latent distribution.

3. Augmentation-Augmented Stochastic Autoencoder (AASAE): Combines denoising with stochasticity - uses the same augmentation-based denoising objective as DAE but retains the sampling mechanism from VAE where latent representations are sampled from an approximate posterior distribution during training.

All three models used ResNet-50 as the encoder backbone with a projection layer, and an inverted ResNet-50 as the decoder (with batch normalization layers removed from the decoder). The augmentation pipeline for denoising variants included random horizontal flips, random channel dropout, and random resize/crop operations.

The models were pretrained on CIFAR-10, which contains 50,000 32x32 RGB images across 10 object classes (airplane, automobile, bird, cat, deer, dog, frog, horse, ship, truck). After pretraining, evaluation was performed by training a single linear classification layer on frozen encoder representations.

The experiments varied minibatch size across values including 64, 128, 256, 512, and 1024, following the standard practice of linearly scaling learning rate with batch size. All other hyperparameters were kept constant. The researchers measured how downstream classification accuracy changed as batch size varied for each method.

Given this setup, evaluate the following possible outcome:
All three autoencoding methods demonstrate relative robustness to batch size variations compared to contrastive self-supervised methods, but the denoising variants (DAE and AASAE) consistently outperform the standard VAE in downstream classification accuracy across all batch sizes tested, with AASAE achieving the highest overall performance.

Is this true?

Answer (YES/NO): NO